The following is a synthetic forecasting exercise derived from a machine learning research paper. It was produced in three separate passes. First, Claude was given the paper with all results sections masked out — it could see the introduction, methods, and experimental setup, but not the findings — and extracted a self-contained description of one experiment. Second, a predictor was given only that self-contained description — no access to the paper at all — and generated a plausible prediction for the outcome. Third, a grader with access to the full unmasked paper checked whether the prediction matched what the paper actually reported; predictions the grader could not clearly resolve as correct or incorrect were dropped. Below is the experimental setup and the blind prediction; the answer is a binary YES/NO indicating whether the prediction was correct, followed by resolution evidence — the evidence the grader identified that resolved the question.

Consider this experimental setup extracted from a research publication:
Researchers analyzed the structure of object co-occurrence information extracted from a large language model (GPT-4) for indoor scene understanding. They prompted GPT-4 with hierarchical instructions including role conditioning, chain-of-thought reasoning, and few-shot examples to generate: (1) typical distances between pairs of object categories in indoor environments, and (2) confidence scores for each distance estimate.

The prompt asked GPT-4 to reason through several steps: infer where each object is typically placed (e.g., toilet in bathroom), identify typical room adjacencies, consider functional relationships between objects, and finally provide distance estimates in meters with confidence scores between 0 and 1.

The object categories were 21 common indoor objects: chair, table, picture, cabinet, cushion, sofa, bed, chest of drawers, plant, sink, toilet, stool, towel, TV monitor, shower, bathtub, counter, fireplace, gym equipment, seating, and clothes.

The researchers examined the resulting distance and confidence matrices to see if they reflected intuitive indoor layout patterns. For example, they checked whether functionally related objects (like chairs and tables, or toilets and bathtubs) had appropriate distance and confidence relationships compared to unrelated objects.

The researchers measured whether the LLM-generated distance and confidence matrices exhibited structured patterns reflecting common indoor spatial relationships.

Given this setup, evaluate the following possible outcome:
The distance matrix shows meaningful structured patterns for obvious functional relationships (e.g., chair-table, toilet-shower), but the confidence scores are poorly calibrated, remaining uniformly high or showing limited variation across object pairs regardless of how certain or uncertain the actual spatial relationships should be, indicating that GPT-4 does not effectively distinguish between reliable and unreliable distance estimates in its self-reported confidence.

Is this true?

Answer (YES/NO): NO